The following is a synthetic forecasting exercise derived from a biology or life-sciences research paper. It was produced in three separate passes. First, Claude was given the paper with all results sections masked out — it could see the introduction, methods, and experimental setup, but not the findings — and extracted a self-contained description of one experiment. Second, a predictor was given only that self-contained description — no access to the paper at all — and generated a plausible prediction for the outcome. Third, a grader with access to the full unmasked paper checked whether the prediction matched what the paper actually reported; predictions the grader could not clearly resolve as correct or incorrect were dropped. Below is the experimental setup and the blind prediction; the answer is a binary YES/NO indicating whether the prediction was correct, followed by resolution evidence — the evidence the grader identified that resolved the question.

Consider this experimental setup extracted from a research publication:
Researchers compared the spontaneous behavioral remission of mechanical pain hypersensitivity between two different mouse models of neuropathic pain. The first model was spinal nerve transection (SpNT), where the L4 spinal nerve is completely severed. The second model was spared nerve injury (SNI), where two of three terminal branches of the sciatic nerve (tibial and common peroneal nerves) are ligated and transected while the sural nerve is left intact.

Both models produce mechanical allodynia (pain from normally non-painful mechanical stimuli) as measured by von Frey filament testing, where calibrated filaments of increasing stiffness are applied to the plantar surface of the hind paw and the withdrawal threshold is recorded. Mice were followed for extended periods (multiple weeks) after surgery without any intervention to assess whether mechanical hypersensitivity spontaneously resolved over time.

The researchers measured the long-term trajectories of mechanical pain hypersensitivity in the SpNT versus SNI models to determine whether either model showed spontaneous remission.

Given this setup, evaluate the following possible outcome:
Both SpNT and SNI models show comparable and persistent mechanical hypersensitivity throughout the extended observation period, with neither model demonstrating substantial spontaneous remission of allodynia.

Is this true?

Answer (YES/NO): NO